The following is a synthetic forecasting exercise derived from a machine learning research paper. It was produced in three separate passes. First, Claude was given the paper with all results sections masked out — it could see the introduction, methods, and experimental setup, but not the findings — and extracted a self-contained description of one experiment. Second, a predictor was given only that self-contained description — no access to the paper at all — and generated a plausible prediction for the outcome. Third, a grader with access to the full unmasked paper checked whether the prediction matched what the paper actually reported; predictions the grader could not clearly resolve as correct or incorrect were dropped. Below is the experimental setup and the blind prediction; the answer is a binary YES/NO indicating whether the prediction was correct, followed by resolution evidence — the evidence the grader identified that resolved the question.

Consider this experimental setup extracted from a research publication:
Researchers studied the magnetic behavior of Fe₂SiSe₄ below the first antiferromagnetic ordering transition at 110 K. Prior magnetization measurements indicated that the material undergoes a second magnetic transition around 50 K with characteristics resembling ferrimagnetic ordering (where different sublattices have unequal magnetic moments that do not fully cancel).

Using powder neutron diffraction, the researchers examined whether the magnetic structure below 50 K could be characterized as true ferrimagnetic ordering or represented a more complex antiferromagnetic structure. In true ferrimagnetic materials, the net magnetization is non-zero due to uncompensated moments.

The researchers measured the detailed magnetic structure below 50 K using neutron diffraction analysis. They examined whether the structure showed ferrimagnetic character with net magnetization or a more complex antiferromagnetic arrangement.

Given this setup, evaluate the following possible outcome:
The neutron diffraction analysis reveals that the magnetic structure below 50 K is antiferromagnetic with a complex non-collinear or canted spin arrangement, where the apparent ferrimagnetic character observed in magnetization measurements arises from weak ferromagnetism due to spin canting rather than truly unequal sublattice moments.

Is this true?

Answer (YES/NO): NO